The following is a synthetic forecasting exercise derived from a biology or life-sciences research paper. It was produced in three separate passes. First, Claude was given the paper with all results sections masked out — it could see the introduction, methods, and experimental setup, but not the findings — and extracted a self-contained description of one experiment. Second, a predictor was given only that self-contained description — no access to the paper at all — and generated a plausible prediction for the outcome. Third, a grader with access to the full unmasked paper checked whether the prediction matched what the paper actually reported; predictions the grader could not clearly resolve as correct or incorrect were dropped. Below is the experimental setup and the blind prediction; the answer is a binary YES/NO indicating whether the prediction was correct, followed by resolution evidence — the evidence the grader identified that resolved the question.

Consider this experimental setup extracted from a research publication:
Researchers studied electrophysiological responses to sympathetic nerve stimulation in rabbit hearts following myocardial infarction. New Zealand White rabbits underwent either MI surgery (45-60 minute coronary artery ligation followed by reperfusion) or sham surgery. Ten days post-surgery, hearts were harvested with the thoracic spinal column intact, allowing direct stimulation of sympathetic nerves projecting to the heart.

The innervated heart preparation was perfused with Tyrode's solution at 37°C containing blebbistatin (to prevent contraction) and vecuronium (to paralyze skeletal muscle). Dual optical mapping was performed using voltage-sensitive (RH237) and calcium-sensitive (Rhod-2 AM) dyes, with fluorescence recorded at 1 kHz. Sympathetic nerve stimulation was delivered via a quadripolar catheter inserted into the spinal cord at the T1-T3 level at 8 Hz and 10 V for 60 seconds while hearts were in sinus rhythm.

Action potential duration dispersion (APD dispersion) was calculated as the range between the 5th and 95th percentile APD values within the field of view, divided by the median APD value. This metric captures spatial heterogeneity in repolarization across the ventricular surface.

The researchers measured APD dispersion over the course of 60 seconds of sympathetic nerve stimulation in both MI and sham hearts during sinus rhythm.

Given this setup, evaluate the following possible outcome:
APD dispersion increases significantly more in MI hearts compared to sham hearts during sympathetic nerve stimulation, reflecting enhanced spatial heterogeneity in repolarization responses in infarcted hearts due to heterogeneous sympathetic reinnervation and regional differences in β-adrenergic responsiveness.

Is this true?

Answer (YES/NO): YES